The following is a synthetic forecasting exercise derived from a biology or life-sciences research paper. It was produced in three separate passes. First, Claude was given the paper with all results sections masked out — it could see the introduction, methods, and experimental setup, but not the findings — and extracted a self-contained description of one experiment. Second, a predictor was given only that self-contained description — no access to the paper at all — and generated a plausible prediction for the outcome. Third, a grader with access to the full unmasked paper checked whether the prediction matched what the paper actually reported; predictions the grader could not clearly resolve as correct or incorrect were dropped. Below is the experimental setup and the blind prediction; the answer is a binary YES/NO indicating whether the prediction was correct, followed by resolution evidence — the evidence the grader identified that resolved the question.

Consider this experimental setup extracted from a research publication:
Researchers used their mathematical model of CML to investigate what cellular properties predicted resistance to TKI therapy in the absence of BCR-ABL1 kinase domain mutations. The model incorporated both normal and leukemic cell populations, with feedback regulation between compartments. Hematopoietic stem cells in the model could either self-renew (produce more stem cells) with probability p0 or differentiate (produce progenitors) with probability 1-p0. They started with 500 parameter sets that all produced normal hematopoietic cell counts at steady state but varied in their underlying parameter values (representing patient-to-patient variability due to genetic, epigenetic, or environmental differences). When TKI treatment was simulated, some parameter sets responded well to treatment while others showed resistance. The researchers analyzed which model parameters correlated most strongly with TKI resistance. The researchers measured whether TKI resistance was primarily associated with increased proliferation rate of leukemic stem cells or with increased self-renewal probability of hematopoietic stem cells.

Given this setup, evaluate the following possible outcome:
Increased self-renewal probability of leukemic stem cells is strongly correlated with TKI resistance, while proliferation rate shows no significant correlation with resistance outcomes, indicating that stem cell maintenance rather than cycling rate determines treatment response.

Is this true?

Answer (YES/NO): YES